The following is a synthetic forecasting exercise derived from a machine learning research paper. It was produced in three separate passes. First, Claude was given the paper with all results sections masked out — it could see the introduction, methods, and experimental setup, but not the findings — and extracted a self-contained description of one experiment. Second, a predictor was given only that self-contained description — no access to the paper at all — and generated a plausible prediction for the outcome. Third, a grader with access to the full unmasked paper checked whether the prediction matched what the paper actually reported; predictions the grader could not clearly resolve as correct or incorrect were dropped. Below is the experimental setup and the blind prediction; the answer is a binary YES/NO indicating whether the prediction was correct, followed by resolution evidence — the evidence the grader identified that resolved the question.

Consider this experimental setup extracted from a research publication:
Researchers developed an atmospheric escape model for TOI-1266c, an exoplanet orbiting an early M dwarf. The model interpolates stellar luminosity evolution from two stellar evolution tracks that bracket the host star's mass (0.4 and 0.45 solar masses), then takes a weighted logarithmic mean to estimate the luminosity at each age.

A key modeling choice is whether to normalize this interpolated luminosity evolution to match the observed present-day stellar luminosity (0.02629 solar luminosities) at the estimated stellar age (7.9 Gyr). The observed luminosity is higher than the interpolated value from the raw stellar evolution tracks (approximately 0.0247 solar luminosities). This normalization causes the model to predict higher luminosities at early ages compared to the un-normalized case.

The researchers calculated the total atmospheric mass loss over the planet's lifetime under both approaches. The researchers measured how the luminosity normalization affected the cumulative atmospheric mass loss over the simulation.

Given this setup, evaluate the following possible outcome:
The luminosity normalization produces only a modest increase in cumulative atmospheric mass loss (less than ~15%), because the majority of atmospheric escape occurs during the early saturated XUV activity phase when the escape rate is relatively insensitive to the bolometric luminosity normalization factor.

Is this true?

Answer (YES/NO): YES